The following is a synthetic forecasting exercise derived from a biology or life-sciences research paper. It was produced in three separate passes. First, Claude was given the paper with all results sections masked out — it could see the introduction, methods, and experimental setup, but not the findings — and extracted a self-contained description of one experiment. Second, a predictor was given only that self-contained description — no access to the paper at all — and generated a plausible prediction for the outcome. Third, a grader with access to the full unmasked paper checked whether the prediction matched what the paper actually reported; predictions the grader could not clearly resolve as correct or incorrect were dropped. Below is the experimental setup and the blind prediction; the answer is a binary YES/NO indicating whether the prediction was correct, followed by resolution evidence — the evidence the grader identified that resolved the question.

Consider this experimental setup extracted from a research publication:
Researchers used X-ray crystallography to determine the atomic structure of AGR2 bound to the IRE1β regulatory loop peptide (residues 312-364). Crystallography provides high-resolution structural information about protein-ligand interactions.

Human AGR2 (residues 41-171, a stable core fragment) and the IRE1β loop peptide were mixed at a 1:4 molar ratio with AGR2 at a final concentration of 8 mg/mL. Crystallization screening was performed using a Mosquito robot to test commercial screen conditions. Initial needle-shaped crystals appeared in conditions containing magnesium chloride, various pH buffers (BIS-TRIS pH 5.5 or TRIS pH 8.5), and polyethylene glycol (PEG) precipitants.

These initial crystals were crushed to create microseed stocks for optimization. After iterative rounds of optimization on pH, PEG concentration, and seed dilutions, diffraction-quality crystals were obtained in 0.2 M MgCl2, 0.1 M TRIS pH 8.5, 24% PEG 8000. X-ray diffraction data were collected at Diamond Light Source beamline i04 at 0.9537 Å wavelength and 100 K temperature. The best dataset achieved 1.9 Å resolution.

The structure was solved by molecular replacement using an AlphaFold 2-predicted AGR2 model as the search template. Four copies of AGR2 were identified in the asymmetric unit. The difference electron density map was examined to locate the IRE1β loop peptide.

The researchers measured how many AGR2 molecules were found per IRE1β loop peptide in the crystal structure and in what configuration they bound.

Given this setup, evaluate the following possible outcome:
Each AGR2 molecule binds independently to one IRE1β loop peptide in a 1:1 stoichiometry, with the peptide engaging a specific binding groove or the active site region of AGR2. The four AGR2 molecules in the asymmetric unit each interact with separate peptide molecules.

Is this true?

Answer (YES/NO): YES